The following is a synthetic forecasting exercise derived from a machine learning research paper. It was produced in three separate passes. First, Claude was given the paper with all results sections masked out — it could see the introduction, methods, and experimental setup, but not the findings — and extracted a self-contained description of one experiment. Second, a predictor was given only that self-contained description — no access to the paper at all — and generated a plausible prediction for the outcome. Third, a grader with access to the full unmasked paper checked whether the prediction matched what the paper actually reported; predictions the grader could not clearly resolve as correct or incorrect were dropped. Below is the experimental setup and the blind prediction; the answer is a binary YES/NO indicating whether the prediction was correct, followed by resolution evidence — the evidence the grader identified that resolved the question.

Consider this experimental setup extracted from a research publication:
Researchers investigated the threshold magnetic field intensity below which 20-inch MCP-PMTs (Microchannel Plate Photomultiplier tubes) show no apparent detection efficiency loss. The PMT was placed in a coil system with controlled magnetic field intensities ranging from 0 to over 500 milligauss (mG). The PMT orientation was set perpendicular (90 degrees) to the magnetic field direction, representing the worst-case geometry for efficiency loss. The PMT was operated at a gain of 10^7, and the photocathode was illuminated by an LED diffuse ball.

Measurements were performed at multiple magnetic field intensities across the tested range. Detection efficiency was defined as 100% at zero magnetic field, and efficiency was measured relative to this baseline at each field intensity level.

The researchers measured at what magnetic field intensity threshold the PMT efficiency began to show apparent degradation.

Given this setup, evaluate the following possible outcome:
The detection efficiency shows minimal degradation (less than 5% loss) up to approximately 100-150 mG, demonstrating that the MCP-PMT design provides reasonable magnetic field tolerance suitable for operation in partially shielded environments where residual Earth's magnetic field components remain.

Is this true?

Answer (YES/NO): NO